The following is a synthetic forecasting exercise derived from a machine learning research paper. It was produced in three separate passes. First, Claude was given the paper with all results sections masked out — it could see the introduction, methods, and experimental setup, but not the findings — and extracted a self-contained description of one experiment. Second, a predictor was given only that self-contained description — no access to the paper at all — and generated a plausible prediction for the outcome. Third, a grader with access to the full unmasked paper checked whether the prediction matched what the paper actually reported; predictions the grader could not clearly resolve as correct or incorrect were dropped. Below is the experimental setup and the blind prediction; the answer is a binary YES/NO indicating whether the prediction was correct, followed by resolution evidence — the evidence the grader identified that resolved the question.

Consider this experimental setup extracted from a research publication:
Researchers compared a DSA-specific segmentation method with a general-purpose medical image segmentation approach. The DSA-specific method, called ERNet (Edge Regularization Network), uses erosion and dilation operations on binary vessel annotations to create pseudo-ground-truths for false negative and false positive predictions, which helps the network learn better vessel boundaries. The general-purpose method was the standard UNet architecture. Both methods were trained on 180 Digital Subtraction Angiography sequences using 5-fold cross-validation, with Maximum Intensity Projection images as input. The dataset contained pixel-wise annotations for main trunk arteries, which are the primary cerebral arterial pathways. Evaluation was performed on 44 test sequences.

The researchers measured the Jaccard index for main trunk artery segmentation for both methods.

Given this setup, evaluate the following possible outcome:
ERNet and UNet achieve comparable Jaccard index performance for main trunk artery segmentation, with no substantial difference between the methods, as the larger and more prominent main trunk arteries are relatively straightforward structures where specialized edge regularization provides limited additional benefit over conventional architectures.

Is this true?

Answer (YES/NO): NO